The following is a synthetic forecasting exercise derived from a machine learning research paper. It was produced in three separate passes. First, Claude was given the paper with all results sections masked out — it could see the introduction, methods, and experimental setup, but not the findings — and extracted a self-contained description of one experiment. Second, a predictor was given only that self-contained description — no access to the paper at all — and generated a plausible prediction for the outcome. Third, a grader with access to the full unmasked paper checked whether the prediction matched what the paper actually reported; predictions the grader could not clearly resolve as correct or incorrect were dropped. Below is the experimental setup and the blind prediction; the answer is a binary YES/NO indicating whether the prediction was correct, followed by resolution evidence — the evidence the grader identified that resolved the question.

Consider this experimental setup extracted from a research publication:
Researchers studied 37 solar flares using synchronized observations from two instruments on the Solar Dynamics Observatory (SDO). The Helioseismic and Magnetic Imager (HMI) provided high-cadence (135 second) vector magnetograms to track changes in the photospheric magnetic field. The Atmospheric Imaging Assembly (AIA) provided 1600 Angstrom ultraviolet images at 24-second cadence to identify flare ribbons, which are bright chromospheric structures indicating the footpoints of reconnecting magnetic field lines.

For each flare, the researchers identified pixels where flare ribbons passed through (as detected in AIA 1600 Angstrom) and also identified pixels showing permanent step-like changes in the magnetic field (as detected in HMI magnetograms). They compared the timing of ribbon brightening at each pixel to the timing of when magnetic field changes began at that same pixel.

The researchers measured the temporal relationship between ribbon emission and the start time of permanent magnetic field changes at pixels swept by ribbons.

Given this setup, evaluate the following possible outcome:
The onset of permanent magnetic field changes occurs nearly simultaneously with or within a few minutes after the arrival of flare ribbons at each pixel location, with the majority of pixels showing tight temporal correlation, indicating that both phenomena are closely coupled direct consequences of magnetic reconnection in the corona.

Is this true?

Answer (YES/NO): NO